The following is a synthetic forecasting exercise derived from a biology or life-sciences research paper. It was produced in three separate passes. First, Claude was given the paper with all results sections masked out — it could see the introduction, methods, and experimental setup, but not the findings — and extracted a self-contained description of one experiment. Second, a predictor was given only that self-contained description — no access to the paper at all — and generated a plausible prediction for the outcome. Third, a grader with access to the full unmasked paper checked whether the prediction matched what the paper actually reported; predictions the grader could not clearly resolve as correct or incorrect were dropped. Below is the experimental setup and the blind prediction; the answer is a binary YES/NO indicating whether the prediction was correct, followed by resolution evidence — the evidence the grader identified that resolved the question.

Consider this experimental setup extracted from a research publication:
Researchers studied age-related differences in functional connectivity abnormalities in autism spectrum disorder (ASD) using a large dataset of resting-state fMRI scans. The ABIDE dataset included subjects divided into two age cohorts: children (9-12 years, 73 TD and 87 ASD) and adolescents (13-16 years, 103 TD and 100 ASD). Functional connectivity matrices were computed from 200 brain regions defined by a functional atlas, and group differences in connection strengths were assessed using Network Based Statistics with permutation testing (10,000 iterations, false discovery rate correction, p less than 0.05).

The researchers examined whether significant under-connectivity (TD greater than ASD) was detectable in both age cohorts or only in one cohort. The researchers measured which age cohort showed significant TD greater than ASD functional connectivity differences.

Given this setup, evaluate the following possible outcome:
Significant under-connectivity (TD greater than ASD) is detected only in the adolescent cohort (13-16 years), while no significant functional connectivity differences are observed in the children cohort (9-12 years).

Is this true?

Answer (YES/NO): YES